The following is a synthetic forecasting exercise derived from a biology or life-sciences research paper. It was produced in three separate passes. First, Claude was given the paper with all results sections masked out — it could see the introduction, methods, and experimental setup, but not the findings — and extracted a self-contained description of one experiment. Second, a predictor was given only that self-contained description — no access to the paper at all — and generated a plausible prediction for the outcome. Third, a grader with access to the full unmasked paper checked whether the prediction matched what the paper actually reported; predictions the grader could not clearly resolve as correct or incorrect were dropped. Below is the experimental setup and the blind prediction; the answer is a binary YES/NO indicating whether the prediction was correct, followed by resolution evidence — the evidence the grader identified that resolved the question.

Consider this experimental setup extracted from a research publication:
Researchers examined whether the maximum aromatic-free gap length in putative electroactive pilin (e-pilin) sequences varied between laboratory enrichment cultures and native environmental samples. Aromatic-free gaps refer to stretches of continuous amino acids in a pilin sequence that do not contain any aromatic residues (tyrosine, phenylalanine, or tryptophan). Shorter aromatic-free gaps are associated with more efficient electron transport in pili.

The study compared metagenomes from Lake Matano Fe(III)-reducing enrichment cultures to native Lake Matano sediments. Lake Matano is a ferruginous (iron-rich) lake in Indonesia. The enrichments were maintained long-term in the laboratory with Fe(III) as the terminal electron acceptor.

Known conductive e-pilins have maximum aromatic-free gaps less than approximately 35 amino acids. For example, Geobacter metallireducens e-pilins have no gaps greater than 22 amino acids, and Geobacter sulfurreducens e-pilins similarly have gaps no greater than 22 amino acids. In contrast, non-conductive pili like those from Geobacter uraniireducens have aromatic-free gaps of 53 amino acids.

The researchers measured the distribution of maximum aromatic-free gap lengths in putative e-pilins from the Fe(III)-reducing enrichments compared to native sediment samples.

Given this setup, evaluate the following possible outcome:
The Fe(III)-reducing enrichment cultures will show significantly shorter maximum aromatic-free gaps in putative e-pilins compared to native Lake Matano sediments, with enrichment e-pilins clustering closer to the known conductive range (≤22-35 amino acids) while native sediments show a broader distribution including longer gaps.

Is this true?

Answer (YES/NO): NO